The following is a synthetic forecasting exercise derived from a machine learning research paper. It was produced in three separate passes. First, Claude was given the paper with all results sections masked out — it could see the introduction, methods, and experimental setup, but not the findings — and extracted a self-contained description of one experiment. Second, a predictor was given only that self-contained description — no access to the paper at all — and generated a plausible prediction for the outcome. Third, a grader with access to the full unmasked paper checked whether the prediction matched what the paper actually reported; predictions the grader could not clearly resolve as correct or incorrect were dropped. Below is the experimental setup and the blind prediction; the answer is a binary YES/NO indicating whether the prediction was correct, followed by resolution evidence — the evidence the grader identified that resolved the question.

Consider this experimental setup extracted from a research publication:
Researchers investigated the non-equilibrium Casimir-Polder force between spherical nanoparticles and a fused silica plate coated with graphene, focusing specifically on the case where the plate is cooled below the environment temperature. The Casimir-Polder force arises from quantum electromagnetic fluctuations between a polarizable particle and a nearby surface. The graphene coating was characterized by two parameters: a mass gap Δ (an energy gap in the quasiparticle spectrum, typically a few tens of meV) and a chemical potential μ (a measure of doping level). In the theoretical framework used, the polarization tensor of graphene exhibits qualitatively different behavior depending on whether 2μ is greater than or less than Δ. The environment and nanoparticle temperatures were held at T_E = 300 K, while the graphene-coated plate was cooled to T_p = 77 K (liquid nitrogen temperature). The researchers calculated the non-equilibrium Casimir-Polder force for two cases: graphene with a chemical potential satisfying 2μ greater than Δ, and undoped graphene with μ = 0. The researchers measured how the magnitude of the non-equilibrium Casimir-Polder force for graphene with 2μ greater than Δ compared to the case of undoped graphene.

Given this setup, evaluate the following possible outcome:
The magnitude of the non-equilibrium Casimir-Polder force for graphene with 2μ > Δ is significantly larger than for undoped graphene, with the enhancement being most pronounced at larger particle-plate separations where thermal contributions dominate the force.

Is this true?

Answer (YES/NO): YES